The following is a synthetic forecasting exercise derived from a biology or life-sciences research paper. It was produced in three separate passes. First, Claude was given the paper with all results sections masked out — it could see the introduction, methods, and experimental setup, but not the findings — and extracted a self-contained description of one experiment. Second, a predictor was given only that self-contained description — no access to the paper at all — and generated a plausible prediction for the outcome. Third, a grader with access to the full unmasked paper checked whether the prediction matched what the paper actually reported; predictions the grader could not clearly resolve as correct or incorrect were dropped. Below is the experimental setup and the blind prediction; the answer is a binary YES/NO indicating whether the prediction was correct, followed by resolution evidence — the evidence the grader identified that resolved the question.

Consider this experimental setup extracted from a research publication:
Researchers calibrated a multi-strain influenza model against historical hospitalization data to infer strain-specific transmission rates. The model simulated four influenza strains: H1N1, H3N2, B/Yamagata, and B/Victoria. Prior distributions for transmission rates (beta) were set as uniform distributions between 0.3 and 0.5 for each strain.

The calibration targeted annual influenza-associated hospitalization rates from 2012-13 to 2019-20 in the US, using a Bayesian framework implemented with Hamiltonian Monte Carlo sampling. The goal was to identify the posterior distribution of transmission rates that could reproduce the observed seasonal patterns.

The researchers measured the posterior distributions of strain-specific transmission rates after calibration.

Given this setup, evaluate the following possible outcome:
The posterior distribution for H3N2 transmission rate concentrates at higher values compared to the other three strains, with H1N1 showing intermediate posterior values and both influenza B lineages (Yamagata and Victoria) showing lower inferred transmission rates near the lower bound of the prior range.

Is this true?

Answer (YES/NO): NO